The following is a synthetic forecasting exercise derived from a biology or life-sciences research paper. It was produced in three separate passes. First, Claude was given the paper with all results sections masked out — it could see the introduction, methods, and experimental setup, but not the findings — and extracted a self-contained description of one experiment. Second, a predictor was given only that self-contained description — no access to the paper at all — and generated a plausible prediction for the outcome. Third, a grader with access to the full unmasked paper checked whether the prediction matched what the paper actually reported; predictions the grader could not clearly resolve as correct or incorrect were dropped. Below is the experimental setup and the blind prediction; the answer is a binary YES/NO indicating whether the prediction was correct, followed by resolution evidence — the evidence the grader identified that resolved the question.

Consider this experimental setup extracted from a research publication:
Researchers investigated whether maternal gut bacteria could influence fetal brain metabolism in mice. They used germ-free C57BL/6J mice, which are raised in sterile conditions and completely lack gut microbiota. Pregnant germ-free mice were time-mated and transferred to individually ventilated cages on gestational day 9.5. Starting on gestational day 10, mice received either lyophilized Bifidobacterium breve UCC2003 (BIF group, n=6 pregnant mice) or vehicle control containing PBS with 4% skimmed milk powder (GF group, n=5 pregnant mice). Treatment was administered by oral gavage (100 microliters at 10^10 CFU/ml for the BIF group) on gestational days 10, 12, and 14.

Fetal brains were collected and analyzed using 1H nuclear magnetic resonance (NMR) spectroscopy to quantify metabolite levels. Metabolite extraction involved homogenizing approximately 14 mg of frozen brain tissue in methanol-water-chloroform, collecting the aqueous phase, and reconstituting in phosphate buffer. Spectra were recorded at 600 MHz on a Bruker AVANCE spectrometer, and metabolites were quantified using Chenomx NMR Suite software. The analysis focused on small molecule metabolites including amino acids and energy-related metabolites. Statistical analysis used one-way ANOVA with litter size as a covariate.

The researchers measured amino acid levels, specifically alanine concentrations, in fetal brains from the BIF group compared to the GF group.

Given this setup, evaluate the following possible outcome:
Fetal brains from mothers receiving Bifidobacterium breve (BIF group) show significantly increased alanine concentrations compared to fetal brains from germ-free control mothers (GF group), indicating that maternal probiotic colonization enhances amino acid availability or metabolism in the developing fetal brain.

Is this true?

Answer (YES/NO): NO